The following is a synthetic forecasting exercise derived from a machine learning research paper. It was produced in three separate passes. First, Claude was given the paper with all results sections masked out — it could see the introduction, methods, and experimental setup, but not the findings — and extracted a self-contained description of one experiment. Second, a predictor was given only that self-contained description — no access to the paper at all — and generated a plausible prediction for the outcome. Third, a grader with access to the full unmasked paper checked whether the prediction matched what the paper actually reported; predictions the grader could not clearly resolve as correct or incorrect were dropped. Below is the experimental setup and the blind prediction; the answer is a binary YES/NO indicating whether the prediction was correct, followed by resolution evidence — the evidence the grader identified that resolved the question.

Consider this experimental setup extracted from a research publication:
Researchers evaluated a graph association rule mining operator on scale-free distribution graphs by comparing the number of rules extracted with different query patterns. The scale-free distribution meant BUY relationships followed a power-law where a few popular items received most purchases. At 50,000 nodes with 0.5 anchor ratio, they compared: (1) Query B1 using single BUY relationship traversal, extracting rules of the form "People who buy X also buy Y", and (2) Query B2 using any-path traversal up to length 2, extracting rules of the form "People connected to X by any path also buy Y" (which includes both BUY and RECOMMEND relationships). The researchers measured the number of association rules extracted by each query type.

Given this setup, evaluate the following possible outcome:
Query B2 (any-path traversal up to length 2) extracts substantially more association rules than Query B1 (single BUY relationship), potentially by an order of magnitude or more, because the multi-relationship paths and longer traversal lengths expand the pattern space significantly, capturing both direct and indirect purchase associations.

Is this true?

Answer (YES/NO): YES